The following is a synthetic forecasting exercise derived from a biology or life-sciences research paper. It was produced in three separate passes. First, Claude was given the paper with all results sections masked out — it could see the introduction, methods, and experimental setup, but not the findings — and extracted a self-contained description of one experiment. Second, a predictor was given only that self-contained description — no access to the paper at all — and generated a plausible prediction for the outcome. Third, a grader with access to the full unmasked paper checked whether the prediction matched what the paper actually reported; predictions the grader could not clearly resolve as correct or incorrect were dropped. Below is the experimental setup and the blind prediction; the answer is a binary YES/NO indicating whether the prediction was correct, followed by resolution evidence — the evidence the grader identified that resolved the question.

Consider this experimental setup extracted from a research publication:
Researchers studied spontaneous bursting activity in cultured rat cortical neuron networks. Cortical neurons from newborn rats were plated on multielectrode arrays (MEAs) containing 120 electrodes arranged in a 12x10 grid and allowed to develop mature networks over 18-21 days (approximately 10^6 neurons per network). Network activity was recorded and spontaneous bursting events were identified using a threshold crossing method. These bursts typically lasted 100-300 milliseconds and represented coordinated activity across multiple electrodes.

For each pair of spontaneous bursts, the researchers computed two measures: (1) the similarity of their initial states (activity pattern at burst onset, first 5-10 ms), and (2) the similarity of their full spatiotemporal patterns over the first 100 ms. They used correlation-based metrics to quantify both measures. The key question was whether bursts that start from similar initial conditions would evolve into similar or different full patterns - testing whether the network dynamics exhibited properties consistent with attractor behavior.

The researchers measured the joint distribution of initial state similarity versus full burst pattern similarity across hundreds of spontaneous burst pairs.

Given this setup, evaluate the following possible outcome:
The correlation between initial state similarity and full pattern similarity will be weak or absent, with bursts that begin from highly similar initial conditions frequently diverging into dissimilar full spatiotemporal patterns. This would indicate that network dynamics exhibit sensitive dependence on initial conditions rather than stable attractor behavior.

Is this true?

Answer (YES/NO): NO